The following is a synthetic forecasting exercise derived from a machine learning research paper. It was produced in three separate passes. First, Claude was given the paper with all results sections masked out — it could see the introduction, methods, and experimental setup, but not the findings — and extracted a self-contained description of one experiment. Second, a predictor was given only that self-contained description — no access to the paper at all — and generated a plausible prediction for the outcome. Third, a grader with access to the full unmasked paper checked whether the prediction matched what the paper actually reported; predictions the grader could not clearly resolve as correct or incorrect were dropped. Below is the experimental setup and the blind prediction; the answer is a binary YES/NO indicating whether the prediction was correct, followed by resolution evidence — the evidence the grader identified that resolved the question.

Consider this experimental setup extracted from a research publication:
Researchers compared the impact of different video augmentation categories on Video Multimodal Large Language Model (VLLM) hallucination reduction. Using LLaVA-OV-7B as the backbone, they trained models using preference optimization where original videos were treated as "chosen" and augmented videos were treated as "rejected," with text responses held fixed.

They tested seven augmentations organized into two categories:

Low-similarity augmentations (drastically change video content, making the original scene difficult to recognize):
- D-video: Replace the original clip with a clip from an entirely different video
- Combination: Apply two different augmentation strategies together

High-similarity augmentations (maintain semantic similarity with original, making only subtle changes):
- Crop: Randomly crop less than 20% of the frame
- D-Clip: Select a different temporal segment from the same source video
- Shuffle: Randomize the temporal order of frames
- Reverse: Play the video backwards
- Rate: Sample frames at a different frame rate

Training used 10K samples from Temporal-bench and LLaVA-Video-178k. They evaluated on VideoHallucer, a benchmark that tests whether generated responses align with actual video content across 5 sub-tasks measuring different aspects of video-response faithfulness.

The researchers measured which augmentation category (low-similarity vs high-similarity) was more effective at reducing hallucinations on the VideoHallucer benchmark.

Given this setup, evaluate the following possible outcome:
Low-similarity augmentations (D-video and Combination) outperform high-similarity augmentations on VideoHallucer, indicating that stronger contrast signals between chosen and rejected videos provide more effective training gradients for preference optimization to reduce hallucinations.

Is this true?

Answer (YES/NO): NO